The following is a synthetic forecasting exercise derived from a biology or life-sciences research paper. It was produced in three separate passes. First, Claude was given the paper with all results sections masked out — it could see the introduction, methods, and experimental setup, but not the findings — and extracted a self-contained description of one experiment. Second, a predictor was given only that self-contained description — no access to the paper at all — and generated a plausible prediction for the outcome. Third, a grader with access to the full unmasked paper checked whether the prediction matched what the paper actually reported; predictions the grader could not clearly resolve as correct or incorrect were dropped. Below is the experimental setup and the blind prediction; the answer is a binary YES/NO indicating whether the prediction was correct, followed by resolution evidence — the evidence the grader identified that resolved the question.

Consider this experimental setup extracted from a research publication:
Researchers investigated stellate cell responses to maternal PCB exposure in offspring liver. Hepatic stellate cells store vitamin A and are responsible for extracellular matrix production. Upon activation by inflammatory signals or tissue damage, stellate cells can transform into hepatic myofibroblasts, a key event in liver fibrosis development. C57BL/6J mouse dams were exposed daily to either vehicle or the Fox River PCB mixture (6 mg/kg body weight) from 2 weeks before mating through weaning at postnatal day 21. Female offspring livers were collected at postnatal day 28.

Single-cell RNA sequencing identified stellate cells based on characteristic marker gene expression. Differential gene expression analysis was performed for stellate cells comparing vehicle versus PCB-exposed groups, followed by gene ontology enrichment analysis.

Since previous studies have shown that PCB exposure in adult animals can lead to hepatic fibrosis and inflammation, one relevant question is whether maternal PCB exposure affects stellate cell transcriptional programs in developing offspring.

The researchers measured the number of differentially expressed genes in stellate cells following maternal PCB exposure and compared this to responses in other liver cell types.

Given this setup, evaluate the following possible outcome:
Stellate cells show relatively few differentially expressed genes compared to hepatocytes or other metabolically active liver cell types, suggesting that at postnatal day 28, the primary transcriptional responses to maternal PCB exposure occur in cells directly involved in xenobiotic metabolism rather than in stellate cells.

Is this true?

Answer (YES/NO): NO